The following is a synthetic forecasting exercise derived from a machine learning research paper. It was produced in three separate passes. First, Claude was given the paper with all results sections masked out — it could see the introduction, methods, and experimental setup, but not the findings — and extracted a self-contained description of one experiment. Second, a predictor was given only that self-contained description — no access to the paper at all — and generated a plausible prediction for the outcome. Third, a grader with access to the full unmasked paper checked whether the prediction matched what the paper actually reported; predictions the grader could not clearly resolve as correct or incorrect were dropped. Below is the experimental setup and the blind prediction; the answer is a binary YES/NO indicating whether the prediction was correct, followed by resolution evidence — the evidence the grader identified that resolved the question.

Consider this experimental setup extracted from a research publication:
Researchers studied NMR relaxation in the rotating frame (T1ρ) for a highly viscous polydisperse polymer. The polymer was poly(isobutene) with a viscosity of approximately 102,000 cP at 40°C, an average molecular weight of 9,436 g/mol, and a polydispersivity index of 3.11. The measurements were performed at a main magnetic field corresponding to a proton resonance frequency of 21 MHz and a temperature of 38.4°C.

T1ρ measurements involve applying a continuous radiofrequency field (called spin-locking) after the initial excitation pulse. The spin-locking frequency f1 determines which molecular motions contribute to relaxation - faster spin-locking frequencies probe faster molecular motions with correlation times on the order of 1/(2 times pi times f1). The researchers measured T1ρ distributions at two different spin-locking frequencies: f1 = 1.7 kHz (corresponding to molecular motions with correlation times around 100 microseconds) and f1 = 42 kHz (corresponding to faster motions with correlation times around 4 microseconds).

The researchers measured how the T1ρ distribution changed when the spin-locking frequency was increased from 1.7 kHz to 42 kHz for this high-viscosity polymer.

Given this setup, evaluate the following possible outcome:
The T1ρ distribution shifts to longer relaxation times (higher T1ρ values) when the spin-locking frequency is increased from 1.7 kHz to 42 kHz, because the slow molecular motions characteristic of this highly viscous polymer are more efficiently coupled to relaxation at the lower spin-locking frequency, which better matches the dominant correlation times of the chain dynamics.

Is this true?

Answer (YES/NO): YES